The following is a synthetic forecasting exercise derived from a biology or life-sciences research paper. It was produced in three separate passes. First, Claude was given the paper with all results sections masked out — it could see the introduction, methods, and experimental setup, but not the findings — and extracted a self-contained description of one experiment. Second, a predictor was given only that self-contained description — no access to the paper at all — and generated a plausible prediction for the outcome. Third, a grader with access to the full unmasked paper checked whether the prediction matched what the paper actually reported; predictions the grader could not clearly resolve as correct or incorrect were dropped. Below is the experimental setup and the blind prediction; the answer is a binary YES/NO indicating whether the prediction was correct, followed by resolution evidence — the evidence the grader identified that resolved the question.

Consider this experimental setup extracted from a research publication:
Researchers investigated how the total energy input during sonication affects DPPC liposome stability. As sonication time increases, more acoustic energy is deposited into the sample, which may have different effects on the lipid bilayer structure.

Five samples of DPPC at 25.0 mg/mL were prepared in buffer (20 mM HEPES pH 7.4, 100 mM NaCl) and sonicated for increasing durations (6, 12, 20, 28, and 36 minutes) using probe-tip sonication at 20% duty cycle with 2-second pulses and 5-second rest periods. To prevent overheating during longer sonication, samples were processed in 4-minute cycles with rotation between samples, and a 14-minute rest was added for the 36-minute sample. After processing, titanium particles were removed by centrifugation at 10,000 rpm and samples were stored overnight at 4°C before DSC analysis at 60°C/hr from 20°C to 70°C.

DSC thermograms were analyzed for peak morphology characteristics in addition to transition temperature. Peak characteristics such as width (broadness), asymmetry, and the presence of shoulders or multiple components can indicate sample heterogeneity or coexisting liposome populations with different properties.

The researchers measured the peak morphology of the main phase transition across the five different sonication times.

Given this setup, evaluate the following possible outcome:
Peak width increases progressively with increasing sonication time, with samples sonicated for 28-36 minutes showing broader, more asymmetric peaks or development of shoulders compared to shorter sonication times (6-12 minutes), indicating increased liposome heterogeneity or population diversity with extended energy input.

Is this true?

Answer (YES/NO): YES